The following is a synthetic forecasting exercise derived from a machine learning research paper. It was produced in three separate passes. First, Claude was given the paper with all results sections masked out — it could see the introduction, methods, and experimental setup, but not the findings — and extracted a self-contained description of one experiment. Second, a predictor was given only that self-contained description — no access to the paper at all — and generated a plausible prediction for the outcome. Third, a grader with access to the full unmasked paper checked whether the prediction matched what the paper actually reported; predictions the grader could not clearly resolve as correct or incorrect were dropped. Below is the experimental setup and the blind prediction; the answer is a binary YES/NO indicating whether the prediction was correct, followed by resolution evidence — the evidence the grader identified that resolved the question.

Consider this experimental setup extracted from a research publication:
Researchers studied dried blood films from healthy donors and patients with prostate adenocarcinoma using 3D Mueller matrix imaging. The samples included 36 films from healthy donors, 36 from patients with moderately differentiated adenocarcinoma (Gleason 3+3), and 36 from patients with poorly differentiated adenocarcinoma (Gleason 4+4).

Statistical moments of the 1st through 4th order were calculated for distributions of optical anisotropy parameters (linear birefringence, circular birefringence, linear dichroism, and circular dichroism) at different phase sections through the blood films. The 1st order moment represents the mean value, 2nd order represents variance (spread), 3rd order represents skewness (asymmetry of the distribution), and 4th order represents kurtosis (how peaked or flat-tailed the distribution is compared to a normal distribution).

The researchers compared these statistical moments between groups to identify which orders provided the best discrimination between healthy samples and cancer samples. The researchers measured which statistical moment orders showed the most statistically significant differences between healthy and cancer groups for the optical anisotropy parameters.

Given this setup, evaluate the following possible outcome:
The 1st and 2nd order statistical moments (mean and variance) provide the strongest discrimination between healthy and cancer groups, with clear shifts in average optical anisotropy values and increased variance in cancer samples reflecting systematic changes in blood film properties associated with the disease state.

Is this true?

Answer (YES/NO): NO